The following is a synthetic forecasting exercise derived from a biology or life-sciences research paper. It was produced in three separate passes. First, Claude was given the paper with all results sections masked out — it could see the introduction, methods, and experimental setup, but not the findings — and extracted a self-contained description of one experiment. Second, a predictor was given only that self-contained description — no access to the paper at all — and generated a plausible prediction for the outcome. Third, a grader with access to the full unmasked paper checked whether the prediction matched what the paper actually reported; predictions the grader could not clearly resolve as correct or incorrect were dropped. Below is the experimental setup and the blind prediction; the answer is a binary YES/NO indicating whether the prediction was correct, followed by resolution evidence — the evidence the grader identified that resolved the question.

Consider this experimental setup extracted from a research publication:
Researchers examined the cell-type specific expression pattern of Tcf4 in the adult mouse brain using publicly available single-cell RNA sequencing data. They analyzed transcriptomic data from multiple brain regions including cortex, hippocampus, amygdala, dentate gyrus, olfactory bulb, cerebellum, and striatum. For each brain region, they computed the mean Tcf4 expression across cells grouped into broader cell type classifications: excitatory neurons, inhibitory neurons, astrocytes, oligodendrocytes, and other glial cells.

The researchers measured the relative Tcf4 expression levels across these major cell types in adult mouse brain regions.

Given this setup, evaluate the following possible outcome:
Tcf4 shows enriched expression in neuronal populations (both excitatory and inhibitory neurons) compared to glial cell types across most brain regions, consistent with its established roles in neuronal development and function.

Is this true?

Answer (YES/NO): YES